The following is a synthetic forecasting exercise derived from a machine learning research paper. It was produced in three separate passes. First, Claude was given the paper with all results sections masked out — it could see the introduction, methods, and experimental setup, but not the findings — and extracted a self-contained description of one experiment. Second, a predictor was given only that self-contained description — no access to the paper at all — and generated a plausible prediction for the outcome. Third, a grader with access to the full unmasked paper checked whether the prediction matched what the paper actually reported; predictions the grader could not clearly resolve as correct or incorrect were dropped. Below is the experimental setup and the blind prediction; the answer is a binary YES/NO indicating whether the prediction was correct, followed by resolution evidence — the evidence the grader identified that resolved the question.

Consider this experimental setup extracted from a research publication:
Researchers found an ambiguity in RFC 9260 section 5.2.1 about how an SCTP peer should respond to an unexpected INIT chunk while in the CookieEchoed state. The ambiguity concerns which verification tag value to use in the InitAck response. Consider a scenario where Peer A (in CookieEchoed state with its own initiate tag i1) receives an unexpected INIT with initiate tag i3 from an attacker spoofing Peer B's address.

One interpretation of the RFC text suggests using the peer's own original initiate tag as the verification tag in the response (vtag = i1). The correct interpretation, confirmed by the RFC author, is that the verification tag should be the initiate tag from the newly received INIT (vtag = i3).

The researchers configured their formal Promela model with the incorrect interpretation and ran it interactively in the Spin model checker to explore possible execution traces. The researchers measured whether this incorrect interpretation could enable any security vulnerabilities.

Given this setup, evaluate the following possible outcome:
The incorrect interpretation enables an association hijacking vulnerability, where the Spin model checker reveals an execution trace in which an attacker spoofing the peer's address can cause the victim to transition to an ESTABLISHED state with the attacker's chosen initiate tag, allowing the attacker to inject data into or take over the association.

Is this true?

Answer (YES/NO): NO